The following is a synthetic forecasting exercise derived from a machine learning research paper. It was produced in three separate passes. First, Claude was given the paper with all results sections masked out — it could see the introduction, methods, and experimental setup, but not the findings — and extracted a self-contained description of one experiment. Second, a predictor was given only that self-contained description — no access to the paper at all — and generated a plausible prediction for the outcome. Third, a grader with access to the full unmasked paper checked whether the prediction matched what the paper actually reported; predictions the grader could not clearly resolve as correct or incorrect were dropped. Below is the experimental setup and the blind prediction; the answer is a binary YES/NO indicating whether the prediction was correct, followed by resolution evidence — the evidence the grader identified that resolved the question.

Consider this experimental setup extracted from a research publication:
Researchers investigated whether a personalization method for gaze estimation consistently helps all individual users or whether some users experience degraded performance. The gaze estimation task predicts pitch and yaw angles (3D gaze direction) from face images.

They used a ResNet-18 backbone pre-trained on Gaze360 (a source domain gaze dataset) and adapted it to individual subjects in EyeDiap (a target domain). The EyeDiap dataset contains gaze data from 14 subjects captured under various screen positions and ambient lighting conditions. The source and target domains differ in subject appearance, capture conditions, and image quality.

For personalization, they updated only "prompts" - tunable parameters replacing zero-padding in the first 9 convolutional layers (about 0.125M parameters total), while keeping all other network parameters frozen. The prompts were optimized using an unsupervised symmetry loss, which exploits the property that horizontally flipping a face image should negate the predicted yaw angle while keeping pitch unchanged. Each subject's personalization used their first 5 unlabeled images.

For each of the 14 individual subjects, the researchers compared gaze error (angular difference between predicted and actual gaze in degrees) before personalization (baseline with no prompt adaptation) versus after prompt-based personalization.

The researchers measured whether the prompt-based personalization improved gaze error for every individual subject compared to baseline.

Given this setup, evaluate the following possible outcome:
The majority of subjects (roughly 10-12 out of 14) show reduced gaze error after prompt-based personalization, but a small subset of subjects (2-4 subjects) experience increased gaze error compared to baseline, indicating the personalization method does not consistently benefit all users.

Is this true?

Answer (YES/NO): NO